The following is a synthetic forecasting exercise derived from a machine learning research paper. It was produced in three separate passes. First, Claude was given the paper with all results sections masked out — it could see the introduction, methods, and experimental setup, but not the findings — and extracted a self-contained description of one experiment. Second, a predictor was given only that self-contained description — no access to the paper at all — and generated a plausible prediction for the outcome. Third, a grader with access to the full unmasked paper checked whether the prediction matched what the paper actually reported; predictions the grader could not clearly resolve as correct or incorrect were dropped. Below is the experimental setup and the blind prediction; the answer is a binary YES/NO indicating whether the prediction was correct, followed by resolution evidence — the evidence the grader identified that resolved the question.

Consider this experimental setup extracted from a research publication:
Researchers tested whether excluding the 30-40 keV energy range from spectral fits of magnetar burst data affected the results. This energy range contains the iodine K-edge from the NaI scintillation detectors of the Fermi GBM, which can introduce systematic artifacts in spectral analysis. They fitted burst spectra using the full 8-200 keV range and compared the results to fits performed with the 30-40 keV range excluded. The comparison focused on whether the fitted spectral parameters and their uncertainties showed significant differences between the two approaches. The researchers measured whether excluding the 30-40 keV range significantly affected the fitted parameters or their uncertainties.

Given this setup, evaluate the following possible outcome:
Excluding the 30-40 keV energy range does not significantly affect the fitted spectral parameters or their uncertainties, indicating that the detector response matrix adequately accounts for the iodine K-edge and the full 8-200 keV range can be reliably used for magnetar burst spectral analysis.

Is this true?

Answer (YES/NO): NO